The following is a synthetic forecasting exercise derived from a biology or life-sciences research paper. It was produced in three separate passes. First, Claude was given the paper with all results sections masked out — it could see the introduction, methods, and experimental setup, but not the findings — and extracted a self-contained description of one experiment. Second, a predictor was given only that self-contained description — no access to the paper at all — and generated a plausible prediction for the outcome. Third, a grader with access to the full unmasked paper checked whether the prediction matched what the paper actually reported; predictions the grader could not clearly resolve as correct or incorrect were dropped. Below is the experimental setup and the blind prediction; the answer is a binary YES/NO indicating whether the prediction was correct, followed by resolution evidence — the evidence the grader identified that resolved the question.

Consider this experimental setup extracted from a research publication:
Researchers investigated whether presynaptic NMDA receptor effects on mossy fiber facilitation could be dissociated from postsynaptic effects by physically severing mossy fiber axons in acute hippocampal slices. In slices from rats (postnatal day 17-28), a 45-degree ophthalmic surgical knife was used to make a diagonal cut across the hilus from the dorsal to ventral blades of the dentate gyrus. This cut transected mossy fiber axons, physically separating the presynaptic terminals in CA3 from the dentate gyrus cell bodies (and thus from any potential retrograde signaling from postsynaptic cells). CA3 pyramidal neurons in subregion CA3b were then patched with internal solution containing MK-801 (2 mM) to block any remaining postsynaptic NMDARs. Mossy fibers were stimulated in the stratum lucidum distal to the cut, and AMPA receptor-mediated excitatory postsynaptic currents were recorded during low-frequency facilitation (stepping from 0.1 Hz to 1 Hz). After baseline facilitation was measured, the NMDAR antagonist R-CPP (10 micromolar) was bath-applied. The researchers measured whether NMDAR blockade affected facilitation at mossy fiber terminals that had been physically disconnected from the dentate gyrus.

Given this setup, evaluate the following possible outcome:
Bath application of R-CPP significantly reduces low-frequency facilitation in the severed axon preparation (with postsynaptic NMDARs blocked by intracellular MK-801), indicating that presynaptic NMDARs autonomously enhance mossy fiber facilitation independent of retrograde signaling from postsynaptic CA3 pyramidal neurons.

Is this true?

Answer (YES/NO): YES